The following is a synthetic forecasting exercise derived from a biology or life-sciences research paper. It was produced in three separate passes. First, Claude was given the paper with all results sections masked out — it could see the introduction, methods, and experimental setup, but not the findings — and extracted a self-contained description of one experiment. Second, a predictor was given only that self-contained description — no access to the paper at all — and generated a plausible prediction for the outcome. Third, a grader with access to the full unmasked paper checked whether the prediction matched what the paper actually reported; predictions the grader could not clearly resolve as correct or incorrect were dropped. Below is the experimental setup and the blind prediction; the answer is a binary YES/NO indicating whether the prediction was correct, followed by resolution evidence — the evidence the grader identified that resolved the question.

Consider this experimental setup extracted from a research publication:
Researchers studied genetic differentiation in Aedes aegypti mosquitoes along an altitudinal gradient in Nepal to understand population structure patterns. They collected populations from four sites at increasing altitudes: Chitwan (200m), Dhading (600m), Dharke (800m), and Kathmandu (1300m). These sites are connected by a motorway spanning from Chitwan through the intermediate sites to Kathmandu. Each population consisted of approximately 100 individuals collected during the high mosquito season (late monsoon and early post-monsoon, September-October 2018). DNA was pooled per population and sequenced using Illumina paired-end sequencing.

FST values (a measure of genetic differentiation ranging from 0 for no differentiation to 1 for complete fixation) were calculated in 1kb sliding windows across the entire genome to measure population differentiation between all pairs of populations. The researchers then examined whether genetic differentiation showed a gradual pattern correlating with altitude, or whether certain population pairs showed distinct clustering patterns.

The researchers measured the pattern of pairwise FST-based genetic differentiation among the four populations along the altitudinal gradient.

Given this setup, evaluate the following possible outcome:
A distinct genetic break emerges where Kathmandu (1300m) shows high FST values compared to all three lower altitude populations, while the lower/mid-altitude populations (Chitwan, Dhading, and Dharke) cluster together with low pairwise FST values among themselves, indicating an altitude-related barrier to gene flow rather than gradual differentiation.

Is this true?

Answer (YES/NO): YES